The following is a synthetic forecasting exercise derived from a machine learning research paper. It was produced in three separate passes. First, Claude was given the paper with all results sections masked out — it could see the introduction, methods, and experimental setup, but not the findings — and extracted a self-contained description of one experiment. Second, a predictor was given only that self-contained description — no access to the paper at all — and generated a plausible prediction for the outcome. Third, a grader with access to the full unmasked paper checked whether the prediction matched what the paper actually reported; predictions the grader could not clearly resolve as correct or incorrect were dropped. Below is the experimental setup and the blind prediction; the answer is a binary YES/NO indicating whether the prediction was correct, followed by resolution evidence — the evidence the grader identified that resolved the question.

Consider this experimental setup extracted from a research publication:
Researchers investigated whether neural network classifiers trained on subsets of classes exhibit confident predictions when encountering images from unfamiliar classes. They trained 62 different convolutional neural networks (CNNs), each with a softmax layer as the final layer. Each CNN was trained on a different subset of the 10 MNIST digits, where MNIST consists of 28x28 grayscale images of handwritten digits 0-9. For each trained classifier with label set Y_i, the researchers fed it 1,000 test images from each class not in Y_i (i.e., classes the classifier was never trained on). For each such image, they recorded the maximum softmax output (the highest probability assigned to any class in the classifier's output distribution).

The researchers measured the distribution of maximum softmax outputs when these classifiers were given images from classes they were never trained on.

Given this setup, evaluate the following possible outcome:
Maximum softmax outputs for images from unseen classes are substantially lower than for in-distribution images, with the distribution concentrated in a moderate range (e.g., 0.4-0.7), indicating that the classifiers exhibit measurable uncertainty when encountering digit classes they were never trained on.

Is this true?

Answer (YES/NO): NO